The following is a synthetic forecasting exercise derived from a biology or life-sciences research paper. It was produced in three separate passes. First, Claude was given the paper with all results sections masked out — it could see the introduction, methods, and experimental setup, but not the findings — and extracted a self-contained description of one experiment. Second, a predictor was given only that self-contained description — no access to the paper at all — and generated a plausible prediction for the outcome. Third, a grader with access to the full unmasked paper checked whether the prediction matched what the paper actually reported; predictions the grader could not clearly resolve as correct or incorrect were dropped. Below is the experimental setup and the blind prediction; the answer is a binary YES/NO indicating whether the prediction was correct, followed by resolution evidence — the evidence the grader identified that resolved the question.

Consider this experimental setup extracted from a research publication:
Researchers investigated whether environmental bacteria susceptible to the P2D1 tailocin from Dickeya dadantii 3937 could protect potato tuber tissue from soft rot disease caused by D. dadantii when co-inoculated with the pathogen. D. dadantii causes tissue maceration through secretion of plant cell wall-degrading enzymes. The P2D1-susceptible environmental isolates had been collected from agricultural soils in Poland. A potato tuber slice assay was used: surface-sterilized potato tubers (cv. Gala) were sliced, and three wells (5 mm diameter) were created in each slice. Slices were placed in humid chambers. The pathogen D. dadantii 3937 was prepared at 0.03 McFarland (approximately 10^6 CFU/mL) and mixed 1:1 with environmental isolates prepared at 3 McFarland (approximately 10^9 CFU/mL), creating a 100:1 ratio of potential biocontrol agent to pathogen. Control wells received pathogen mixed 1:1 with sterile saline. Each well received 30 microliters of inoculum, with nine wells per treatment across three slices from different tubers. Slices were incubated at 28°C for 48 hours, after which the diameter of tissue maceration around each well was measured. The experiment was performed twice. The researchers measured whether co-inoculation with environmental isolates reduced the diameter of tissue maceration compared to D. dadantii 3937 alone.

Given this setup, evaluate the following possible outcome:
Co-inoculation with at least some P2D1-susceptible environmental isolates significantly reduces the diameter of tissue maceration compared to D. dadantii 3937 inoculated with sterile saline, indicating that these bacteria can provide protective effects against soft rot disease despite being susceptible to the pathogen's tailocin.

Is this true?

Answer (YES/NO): YES